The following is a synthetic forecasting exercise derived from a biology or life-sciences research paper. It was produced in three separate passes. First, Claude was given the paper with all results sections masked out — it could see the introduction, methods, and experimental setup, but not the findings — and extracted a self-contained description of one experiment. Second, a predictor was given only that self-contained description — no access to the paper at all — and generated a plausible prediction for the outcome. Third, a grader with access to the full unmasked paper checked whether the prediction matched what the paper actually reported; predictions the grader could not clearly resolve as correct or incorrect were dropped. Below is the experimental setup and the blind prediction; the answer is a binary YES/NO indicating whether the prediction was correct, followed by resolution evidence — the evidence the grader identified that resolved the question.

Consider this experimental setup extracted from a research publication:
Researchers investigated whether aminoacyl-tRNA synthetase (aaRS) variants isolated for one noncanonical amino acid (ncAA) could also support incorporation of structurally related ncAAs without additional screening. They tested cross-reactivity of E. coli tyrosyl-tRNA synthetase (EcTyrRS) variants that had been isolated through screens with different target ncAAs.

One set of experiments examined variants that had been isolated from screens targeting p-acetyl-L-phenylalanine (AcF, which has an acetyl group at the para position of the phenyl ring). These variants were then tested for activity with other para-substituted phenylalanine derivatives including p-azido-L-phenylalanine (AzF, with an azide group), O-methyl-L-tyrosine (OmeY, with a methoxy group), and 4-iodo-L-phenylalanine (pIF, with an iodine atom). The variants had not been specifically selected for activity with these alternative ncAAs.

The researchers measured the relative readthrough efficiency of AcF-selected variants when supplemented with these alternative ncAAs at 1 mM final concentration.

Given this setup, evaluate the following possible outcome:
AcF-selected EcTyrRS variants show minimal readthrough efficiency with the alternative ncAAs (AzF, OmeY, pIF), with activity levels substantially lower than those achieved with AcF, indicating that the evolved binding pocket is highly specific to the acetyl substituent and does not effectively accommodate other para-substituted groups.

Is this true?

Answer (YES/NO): NO